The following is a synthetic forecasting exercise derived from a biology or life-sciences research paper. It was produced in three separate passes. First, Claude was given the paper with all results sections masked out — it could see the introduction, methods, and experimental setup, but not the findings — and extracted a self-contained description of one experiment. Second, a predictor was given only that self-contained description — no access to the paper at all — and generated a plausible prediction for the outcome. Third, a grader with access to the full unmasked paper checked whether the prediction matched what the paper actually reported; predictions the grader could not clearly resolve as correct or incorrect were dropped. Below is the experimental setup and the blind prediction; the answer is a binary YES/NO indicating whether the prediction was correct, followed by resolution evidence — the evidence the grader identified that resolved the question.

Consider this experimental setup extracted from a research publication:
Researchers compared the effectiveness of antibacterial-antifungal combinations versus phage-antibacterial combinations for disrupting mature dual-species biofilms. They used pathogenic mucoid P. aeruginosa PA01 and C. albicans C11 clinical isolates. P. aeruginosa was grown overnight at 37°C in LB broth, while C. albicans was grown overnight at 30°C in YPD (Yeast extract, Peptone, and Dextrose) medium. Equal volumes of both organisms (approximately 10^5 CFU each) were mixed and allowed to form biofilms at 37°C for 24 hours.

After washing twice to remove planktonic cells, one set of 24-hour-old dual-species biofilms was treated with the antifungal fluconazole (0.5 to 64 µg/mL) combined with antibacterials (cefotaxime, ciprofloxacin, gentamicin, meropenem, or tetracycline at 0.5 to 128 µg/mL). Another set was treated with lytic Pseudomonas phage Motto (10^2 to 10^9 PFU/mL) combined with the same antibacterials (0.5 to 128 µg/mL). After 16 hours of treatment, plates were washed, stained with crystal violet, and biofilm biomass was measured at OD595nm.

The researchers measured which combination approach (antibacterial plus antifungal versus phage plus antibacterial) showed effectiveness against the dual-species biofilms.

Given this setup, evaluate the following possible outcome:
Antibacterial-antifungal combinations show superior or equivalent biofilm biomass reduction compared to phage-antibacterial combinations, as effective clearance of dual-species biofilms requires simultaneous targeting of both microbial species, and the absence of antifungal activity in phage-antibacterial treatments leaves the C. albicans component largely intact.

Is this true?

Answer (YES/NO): YES